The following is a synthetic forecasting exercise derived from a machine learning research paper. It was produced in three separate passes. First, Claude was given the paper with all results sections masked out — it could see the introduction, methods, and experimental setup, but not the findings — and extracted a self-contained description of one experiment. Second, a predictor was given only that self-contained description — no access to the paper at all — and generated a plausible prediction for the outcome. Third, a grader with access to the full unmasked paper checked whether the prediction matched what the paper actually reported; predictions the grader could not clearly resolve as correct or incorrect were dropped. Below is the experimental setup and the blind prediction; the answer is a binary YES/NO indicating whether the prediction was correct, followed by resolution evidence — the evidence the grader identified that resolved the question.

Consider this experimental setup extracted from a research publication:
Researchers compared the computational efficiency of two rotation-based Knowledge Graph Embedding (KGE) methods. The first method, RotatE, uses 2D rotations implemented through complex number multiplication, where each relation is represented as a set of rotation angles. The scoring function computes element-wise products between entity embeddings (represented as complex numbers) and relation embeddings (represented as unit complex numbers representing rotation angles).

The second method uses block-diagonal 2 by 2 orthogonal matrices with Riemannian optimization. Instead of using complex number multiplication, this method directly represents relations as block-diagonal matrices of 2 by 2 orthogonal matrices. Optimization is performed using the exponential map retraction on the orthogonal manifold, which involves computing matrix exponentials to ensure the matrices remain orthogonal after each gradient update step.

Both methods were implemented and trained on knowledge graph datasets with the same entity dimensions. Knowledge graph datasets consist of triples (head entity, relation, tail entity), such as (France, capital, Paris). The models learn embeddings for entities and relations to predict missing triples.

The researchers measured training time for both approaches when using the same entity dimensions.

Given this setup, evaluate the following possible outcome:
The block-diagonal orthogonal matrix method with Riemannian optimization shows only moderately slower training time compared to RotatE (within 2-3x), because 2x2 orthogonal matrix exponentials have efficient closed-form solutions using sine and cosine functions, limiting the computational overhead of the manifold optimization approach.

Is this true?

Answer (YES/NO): NO